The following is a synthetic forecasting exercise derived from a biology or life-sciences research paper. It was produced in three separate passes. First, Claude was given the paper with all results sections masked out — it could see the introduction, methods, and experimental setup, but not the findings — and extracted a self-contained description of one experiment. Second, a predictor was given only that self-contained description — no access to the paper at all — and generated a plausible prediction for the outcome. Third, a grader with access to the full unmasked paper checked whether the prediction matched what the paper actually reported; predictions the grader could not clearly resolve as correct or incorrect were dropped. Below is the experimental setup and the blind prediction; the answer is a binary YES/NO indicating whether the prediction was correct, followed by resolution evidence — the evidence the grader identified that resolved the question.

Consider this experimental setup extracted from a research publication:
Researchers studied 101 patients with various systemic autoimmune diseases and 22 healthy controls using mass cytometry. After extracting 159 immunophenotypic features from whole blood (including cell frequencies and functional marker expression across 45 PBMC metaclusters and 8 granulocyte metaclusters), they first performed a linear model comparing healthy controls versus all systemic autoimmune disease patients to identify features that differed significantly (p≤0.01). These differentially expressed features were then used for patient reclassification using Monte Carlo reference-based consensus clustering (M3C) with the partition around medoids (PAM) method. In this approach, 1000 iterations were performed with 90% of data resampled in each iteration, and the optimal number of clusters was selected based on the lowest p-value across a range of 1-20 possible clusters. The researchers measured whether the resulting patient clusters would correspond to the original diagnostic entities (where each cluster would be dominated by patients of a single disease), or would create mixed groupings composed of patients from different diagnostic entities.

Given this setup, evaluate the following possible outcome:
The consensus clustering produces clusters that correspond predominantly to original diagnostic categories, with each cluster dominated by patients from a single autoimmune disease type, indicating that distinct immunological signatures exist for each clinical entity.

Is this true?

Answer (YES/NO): NO